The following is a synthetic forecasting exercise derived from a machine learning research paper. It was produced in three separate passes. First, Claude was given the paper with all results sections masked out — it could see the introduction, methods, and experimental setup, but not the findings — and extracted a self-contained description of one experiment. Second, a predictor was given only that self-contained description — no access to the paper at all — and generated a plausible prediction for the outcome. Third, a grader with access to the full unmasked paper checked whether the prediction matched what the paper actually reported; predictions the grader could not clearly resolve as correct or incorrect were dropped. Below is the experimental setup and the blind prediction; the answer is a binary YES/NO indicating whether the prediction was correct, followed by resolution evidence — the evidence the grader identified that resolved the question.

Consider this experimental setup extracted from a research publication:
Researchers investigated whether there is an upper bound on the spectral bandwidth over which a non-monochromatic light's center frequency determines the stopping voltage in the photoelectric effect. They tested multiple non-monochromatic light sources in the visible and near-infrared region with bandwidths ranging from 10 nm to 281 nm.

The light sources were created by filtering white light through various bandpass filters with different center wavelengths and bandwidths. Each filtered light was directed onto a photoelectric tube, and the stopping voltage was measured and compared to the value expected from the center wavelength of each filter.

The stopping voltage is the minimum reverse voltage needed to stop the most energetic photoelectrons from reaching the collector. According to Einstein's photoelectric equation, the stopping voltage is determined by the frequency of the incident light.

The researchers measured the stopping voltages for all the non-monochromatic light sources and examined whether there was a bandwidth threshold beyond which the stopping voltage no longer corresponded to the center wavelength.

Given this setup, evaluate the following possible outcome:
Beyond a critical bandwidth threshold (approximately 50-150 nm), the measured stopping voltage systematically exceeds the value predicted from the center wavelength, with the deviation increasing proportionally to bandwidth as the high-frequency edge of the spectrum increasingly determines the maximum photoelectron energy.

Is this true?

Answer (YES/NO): NO